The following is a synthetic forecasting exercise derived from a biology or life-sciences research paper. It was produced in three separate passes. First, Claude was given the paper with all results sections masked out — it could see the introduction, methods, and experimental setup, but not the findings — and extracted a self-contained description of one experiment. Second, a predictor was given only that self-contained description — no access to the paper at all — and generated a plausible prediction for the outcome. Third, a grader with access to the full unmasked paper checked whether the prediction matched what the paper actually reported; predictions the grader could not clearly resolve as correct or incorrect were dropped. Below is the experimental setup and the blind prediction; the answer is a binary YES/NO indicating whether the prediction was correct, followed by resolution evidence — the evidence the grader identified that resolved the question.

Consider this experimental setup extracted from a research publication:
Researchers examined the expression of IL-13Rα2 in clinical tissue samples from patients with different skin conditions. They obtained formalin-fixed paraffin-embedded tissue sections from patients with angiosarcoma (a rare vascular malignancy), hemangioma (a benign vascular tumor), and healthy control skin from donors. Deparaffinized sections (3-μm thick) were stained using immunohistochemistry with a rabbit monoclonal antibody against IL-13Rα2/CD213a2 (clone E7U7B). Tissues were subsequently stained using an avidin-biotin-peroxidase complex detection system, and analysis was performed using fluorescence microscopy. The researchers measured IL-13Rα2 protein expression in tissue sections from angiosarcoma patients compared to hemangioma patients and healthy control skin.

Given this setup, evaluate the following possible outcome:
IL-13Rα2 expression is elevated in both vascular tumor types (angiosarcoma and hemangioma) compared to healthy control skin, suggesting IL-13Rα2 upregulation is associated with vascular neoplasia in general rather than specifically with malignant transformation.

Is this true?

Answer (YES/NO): NO